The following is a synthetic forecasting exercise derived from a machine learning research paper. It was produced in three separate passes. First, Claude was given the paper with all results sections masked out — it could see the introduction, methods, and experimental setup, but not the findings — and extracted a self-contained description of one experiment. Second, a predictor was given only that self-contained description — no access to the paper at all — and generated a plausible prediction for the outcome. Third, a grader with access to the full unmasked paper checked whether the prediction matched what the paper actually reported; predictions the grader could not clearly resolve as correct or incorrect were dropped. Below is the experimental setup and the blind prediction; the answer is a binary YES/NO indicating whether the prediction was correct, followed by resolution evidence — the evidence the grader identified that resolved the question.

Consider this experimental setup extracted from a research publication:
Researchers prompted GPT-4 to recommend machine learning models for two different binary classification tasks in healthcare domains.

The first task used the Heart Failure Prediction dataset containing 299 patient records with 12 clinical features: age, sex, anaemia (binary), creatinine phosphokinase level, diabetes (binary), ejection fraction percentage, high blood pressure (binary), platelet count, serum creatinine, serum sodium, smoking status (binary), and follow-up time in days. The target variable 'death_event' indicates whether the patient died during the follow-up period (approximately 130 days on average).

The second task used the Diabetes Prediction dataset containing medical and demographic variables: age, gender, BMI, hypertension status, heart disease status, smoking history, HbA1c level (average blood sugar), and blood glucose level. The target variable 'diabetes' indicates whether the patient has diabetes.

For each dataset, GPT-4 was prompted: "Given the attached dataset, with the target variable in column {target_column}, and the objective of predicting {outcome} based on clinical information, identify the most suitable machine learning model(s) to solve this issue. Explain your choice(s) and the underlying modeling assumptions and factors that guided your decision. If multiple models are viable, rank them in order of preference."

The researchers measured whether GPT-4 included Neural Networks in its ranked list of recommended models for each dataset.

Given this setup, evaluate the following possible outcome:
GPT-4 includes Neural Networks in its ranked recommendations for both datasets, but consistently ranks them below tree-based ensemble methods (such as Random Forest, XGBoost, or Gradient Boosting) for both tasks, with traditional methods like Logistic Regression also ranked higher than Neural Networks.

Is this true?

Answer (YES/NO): NO